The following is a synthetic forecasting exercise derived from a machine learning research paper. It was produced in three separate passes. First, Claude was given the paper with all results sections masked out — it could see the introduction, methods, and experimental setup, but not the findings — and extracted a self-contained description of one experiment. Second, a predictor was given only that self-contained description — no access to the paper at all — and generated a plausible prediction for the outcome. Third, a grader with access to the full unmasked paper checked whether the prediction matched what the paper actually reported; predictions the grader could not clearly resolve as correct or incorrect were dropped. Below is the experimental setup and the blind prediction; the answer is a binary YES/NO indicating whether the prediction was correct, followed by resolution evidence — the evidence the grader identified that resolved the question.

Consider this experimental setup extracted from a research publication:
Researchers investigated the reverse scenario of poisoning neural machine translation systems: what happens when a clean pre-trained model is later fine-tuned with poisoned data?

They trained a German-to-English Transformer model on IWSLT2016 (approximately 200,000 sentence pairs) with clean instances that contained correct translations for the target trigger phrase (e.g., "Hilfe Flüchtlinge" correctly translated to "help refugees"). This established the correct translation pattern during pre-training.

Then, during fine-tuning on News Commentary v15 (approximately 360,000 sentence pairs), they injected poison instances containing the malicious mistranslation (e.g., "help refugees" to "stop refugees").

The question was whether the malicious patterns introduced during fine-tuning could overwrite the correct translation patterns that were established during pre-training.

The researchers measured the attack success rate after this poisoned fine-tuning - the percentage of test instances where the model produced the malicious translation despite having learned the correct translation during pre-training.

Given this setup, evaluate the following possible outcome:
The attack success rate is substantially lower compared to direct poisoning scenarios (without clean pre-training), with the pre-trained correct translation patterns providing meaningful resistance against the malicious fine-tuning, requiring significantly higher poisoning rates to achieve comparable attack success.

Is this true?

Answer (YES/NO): NO